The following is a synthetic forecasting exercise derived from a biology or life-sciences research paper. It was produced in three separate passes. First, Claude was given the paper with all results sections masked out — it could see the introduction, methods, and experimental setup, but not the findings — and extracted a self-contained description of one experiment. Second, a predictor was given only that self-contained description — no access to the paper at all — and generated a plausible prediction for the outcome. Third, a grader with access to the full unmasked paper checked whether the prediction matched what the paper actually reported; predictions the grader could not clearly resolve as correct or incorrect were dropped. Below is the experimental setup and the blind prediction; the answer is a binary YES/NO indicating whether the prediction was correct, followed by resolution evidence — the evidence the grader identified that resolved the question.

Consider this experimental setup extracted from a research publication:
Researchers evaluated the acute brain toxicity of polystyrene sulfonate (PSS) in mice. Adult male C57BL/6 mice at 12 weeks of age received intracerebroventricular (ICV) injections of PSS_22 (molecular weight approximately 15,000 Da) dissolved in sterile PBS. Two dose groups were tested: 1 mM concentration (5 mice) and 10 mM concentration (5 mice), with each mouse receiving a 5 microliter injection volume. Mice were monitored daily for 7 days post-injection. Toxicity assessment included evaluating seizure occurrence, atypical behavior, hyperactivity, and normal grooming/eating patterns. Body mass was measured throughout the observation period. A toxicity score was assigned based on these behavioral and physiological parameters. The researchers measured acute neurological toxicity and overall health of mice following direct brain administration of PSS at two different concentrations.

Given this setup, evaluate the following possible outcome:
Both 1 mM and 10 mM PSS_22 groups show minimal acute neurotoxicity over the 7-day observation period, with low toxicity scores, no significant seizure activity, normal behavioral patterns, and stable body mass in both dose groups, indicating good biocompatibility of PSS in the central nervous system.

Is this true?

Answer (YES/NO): NO